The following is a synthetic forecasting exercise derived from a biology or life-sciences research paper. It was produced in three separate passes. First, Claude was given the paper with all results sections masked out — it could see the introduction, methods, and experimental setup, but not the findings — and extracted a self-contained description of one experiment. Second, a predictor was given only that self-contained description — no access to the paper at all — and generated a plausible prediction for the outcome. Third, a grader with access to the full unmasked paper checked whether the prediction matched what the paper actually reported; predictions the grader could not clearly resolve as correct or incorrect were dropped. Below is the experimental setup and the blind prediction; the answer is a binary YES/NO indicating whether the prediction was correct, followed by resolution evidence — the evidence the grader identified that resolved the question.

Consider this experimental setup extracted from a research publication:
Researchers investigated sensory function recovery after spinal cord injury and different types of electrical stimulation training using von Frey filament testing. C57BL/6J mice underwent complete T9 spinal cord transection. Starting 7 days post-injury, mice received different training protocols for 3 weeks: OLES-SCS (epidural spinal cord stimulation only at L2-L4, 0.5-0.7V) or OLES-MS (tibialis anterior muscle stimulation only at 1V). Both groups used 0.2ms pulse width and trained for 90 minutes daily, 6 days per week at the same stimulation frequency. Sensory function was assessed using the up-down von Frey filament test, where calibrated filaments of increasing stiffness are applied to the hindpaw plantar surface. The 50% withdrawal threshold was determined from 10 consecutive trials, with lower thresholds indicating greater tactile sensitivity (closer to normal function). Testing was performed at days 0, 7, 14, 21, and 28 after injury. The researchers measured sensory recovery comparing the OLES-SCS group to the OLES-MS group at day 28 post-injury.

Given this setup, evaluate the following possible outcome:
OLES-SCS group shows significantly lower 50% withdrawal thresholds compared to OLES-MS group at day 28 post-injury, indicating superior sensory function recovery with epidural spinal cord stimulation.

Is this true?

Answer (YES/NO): NO